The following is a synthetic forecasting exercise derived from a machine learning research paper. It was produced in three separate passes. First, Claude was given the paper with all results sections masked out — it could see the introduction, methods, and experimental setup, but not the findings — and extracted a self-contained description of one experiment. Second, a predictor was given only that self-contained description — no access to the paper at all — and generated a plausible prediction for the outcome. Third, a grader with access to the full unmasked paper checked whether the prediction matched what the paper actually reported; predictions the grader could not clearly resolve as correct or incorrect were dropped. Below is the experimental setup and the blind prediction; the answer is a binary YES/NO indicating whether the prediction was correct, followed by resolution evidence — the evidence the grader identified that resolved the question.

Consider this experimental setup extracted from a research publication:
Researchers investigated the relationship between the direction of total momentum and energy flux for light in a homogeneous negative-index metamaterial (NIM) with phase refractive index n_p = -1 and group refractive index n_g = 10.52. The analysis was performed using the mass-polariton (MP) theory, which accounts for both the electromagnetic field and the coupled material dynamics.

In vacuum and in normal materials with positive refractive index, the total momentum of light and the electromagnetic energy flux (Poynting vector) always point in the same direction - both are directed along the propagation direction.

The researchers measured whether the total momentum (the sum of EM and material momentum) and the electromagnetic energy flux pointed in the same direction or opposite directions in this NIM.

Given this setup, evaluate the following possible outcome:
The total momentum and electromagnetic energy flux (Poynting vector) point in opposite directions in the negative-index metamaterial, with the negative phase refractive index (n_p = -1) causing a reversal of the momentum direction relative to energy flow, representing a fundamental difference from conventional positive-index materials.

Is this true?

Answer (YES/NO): YES